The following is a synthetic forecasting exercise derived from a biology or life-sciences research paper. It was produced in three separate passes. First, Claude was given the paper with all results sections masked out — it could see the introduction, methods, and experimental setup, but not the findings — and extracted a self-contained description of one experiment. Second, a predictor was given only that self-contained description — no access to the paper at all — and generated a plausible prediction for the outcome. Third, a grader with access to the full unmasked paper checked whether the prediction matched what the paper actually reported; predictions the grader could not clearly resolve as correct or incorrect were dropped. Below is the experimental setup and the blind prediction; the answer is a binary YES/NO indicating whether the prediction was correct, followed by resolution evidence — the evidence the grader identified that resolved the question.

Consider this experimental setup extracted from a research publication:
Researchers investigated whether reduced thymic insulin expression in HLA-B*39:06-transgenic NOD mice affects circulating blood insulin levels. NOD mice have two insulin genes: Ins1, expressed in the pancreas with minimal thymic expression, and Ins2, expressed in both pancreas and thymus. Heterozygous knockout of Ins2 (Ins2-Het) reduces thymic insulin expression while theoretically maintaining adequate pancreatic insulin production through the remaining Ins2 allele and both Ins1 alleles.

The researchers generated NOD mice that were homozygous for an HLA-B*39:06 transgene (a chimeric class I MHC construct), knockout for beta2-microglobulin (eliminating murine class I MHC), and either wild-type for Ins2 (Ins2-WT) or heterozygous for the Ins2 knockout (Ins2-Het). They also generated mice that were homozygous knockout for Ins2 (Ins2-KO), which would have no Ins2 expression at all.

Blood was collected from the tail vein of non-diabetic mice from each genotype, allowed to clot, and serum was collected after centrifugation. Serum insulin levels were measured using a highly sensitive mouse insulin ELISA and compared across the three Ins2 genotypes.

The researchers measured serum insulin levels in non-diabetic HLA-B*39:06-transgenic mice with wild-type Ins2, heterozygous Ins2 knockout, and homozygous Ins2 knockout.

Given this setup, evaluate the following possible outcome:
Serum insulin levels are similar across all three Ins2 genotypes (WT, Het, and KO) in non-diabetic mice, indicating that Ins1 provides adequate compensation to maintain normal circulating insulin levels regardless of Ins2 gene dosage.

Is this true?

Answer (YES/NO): YES